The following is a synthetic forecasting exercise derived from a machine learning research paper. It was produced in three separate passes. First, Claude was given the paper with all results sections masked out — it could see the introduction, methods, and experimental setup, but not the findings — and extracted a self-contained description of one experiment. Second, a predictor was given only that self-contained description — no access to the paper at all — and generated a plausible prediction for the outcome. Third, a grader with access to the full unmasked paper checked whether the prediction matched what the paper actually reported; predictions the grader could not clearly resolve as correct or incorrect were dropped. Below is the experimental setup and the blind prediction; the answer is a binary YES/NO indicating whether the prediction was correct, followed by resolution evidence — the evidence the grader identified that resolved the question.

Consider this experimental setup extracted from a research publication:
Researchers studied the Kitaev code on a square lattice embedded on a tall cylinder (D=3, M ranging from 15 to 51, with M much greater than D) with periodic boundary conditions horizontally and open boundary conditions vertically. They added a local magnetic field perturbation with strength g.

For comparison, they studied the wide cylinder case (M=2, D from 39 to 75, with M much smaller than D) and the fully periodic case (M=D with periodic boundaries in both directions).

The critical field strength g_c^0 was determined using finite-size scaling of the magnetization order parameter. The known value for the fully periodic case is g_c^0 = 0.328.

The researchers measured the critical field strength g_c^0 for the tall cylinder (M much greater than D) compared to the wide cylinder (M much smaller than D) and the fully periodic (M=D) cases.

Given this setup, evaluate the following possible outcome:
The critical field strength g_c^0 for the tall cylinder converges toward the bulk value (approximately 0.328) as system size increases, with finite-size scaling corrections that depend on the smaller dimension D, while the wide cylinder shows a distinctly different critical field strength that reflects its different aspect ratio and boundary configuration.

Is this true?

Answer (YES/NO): NO